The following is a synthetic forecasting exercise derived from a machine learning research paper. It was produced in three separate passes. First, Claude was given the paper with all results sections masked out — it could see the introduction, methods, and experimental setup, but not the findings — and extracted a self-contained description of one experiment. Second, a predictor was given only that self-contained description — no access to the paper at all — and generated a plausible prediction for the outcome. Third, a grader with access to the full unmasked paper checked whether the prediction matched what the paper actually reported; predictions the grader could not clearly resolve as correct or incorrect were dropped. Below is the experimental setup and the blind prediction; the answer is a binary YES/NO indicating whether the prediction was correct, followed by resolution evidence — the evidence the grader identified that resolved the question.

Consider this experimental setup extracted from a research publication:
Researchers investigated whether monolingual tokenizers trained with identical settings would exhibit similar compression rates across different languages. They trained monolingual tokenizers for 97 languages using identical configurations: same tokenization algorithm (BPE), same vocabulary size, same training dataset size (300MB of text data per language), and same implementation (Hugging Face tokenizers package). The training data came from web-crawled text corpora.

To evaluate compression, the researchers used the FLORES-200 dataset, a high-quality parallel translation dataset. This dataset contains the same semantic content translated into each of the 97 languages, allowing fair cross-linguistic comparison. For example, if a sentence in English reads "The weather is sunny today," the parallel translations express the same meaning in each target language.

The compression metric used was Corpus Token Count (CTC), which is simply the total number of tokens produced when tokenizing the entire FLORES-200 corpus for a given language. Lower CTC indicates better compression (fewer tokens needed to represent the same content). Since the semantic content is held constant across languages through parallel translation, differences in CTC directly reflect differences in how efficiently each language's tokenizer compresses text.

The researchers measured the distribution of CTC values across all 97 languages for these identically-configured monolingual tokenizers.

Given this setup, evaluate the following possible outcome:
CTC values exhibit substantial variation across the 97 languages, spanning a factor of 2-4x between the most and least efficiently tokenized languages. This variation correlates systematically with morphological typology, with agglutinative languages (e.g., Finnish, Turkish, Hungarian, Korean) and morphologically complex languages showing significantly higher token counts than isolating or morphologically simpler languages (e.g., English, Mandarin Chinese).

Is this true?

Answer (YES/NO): NO